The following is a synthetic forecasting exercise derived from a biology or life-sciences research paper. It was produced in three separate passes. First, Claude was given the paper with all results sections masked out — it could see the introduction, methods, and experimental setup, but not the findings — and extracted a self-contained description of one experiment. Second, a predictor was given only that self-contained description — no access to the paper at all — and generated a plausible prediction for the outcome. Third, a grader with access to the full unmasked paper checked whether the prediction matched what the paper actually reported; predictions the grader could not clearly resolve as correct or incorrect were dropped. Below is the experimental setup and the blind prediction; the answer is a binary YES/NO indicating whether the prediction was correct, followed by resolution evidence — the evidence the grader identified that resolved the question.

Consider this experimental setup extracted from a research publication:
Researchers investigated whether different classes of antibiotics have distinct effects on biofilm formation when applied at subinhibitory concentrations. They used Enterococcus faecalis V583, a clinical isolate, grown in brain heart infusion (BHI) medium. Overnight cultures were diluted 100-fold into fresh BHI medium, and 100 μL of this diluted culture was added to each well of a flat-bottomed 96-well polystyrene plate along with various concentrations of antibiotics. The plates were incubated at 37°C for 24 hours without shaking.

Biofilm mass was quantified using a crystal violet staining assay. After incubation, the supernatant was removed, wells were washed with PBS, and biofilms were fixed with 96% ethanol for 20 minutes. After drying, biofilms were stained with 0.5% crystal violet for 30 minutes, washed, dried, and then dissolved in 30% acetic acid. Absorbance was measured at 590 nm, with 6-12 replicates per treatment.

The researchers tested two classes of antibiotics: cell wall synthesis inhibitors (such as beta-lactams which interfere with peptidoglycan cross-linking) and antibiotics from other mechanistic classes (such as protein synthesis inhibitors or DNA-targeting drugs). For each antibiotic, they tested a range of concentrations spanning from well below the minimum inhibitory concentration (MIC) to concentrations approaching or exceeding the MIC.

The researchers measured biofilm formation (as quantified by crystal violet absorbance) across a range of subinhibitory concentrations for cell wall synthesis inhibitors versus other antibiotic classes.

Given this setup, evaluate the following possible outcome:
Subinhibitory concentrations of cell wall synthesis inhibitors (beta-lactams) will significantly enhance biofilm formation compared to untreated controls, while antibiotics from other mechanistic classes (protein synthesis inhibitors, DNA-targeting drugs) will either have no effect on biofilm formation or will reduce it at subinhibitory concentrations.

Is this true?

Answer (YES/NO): YES